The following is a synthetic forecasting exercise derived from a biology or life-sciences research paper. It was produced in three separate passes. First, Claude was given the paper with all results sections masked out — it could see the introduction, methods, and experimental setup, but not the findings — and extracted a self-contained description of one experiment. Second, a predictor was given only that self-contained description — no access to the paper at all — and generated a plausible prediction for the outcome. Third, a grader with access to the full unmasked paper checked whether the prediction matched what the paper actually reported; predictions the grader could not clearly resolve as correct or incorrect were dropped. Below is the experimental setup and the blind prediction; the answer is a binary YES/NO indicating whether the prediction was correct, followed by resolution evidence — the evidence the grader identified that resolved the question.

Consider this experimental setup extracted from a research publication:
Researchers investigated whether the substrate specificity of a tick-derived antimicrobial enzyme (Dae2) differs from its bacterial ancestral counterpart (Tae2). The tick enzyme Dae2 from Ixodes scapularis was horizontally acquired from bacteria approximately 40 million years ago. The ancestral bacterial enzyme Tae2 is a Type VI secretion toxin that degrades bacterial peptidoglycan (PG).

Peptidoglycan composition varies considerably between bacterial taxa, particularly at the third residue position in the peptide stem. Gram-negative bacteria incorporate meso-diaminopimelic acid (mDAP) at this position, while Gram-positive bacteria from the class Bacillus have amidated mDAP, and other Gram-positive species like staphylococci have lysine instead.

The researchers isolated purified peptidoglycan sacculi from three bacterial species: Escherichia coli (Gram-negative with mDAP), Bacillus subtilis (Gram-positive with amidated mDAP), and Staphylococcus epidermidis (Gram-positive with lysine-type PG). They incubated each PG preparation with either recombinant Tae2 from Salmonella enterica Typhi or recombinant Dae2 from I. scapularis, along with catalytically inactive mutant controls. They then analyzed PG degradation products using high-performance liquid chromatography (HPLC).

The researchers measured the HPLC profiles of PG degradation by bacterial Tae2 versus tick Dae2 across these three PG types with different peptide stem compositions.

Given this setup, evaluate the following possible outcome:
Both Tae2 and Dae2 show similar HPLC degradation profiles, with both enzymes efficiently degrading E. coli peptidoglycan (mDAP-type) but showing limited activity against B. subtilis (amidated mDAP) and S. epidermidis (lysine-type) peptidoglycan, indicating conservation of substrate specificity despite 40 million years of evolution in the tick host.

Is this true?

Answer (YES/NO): NO